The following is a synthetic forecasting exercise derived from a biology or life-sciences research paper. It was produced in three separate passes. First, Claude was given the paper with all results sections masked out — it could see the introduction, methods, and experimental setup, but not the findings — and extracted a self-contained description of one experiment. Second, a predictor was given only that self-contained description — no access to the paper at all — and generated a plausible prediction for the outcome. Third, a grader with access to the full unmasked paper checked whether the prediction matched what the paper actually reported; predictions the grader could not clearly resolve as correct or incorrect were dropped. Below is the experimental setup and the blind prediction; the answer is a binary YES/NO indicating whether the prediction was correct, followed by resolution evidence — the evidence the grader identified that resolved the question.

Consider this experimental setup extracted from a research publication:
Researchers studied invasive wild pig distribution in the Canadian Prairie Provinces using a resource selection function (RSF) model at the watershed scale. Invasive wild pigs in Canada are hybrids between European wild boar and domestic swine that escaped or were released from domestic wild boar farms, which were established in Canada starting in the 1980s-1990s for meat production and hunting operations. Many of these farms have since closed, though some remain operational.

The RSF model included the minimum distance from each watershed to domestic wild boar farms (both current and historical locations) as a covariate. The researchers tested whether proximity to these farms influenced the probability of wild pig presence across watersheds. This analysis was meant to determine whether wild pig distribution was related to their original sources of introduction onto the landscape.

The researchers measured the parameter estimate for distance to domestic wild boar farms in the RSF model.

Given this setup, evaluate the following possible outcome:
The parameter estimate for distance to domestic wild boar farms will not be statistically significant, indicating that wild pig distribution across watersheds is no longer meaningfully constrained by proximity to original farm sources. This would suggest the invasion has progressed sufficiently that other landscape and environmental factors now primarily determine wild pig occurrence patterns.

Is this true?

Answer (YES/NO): NO